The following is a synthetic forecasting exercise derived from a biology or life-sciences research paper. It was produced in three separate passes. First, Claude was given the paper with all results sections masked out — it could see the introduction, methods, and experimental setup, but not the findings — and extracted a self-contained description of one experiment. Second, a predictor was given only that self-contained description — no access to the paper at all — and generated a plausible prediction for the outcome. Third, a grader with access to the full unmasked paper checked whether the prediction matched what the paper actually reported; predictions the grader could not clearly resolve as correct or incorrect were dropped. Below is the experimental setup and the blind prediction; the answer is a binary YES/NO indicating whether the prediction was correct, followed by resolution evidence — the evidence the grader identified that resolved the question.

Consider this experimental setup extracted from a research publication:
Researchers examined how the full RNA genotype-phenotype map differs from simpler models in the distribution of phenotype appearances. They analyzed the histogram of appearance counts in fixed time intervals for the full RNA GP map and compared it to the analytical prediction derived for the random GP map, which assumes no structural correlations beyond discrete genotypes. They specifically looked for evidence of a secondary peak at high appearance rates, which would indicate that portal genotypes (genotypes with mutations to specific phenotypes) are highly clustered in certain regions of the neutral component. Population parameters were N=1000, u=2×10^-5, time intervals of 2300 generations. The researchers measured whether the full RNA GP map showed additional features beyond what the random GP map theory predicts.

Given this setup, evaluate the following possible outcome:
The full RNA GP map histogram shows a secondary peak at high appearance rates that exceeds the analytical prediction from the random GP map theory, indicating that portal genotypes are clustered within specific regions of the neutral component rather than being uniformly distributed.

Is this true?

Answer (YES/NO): YES